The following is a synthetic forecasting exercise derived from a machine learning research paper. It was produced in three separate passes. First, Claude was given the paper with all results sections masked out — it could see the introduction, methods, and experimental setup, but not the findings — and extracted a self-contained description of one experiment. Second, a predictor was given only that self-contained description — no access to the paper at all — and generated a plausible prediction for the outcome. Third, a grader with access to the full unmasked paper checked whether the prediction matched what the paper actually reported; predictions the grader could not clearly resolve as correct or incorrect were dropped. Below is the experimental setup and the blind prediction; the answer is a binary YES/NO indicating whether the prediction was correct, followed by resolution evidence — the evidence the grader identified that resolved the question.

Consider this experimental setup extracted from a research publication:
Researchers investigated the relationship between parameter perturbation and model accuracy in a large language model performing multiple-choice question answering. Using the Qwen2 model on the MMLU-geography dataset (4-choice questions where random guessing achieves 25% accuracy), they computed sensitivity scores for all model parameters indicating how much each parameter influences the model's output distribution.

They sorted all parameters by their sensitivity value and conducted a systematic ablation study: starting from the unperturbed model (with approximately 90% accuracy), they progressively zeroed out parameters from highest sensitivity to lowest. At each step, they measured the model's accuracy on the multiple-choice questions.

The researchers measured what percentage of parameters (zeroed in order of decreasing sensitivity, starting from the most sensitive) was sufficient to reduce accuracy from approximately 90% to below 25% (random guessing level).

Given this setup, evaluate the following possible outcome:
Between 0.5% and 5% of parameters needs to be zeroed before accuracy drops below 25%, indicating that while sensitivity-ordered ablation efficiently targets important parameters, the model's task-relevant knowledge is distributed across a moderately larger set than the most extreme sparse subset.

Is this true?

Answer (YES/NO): YES